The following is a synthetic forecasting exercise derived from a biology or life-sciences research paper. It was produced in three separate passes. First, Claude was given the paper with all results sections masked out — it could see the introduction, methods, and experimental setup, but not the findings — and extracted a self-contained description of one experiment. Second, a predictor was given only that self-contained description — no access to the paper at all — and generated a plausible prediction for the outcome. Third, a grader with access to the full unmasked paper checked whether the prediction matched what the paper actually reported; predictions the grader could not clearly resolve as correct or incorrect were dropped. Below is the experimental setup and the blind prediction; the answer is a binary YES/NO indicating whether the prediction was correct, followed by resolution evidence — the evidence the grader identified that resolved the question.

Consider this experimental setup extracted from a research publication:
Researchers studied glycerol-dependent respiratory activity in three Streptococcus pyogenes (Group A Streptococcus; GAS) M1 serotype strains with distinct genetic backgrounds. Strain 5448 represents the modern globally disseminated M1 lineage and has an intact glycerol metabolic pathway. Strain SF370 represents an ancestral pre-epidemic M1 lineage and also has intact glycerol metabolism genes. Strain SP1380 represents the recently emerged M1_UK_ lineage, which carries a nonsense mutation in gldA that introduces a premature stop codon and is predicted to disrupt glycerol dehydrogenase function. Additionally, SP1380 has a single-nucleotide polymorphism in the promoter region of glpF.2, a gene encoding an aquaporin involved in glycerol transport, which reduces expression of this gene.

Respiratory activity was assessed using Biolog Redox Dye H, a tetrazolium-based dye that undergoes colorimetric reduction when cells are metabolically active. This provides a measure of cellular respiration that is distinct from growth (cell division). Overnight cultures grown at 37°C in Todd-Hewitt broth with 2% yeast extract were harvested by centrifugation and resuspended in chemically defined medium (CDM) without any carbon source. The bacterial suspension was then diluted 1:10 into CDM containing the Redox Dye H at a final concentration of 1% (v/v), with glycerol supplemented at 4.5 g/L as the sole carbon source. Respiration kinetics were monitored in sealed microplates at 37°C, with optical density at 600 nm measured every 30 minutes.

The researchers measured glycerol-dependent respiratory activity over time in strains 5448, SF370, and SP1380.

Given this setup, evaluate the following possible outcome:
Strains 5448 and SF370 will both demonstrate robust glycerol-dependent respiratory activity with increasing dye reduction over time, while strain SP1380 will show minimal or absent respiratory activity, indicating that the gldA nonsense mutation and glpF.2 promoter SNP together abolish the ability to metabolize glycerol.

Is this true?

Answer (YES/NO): YES